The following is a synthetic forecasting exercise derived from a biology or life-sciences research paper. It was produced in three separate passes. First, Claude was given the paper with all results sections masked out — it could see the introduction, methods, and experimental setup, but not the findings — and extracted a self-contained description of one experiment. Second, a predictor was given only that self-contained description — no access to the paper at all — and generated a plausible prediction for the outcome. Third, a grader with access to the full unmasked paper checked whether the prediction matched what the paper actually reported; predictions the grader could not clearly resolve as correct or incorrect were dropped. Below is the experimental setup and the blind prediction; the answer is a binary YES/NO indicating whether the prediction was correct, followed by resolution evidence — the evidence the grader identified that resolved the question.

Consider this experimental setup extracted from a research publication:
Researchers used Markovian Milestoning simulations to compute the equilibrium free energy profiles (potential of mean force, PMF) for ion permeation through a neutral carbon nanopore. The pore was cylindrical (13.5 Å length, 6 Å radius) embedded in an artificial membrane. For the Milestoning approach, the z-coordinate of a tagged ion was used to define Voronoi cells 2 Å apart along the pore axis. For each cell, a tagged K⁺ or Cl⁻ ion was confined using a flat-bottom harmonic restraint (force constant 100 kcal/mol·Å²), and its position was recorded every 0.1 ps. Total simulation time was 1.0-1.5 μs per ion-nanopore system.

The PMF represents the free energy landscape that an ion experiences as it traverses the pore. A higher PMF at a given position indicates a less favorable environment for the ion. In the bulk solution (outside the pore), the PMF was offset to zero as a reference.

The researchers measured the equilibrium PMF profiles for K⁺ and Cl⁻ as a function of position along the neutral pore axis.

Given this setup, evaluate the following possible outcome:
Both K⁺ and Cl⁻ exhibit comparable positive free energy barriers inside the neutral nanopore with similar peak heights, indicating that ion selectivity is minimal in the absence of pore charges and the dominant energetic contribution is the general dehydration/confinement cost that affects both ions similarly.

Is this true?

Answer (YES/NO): NO